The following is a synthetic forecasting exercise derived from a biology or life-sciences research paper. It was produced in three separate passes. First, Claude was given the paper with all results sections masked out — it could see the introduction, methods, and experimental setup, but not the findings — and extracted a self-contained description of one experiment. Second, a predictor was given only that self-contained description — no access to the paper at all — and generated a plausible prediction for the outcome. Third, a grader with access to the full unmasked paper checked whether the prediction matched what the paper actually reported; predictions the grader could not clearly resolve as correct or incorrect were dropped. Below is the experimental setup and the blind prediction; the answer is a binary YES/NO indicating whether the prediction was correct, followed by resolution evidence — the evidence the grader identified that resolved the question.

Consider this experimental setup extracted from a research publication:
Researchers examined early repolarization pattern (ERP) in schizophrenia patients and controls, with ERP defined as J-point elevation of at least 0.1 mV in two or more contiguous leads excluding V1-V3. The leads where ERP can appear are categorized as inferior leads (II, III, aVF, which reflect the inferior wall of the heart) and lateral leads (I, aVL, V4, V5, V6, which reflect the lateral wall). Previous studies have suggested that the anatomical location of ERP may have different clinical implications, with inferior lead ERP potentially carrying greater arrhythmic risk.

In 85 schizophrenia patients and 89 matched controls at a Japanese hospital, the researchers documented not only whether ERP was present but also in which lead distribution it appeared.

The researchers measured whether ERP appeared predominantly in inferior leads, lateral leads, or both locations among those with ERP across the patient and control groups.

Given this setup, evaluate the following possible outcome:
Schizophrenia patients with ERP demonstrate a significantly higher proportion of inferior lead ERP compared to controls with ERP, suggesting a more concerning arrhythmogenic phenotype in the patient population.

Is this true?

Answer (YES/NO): YES